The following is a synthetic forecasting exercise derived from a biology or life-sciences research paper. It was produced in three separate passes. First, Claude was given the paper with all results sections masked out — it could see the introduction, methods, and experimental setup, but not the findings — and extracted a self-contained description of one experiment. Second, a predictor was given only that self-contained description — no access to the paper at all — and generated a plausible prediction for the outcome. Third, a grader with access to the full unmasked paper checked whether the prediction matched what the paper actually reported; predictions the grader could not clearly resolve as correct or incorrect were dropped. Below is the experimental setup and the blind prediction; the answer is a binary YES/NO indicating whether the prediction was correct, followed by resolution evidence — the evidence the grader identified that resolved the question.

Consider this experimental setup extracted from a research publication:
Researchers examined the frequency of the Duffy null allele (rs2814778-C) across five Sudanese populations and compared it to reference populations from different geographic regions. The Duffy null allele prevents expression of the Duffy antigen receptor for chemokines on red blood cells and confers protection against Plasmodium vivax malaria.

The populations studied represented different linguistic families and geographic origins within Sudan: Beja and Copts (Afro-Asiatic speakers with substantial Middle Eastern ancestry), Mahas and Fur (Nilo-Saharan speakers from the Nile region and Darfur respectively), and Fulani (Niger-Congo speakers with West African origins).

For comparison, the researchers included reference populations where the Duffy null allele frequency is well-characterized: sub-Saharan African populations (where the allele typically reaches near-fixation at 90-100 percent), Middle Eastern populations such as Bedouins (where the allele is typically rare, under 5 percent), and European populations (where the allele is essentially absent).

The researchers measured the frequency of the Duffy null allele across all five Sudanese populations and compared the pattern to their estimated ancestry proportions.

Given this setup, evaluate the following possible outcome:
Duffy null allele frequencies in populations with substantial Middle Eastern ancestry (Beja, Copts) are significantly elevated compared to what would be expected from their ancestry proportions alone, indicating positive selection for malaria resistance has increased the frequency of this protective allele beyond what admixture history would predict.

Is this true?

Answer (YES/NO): NO